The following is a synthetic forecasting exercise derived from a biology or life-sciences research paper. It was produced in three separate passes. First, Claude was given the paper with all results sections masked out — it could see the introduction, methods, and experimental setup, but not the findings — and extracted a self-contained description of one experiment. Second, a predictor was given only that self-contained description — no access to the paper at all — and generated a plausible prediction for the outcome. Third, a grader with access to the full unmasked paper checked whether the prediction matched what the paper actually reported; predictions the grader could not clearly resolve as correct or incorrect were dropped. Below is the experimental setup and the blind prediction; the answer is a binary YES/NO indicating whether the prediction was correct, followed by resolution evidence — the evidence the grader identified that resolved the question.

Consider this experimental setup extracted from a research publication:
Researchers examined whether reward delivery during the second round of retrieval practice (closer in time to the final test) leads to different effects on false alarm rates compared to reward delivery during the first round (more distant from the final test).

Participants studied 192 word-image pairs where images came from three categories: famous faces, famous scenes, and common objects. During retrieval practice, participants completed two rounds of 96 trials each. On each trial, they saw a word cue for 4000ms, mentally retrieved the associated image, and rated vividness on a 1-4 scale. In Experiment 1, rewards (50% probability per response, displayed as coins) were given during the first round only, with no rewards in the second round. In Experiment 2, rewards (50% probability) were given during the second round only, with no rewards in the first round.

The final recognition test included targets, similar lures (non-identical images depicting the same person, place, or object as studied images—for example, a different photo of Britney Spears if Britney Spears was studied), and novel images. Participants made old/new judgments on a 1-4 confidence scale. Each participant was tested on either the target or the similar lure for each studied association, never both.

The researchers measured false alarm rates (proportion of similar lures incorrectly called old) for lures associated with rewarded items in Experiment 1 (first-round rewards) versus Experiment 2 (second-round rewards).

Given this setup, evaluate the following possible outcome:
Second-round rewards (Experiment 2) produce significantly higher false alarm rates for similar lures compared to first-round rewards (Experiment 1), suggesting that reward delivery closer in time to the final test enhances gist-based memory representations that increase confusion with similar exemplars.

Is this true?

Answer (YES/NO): NO